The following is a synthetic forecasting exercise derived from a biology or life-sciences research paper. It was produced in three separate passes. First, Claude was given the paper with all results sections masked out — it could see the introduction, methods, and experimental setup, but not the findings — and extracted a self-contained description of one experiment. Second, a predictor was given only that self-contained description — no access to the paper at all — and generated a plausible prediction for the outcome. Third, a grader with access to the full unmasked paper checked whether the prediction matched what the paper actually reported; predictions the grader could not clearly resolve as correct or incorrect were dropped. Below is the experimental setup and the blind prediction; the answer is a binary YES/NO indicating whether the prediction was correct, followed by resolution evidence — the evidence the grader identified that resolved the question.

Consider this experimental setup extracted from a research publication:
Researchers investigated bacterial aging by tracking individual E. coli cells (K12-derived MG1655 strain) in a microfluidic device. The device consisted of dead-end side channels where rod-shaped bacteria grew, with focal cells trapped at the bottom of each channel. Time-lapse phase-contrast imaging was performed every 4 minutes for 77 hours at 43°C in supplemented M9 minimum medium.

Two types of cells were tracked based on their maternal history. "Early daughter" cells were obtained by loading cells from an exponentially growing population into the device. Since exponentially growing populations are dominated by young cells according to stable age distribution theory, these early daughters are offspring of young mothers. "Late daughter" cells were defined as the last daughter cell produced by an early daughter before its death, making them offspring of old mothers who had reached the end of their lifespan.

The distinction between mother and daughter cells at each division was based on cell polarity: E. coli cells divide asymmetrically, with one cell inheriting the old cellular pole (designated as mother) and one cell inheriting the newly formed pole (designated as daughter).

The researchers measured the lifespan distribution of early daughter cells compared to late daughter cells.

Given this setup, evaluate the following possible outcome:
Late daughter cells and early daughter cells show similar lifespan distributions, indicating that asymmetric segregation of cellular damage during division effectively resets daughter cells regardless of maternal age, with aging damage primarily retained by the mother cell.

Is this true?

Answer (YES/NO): NO